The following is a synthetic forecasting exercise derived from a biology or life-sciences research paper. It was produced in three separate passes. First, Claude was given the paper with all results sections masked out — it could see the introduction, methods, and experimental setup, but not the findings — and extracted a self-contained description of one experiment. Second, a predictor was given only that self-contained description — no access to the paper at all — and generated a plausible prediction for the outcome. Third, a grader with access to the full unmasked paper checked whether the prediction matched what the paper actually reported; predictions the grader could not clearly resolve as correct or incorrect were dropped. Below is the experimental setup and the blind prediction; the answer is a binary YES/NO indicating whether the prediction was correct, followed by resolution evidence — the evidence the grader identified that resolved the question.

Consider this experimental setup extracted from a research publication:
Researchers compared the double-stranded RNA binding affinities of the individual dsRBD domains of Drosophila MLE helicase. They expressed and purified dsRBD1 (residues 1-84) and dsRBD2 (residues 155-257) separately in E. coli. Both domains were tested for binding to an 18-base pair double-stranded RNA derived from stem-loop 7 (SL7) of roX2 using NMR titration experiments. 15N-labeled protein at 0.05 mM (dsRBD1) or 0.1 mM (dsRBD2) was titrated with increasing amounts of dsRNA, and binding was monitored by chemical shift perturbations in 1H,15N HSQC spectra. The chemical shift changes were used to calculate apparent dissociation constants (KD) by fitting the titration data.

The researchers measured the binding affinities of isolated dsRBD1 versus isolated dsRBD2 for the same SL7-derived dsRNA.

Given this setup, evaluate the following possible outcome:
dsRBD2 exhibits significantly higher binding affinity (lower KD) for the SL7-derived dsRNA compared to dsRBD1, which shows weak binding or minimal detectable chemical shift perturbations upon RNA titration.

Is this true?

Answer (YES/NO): YES